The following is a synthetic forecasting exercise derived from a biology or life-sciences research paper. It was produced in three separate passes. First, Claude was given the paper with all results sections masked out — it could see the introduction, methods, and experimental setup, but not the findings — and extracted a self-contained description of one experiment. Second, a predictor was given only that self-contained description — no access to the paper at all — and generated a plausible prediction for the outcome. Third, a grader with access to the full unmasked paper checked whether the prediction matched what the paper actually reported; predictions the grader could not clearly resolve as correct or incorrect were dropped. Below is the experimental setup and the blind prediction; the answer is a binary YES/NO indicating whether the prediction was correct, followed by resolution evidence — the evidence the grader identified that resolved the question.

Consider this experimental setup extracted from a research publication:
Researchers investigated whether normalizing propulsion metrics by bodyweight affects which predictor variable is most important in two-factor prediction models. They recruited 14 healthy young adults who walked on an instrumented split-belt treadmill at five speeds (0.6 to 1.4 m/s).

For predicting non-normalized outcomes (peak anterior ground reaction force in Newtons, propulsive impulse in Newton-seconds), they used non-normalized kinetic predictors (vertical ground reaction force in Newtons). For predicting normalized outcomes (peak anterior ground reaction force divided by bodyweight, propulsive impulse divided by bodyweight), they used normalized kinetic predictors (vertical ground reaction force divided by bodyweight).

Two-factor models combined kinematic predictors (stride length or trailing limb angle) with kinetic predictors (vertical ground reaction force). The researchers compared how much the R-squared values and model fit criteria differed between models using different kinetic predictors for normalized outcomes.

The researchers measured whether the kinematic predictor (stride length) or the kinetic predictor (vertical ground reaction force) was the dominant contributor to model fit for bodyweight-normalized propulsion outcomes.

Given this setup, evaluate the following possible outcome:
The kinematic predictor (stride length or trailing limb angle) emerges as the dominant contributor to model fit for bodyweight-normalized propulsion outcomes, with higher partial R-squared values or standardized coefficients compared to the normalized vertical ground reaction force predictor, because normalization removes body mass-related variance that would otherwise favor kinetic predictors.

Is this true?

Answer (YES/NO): NO